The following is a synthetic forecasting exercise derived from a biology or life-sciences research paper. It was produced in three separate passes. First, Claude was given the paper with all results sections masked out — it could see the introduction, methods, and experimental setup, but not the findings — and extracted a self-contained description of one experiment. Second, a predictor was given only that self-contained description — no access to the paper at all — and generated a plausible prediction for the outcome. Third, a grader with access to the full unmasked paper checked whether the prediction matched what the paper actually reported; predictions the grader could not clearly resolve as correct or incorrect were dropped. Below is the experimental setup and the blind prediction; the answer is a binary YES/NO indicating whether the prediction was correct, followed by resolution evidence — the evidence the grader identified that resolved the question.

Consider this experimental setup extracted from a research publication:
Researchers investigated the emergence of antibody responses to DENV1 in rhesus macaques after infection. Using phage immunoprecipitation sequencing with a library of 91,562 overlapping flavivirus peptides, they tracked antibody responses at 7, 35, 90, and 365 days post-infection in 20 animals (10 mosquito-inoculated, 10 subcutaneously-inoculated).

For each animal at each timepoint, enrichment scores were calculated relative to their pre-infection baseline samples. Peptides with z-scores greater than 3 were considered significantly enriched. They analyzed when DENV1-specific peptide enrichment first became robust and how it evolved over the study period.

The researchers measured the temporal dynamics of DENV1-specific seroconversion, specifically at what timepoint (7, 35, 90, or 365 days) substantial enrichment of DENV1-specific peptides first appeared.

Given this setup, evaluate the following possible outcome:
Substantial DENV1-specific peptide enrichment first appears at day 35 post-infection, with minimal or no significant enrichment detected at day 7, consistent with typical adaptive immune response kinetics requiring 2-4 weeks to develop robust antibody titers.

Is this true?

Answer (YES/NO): YES